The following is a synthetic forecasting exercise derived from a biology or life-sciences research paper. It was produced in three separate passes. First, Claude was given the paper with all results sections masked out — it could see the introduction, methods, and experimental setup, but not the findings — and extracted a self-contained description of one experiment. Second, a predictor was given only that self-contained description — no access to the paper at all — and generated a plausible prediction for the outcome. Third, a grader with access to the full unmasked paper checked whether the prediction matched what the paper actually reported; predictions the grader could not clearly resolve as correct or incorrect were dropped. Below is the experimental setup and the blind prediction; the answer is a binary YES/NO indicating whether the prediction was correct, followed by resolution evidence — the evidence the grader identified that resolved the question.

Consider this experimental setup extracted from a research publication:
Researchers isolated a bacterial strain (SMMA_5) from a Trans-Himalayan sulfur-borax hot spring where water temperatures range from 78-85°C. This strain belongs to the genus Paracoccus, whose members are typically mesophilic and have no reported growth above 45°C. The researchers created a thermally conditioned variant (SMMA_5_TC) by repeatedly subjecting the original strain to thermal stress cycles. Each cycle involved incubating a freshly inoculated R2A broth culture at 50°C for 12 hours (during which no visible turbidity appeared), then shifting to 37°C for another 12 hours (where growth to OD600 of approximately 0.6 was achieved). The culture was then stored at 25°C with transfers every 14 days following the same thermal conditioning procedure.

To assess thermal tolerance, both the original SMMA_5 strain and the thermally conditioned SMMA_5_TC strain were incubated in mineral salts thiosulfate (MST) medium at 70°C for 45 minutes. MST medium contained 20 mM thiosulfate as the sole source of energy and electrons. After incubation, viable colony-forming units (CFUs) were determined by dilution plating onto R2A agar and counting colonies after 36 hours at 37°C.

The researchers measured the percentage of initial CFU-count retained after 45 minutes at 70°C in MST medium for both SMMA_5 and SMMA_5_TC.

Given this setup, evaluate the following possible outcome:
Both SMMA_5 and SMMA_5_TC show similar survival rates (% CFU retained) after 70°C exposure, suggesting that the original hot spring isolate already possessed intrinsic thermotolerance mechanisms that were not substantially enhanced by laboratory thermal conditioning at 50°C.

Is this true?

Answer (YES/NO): NO